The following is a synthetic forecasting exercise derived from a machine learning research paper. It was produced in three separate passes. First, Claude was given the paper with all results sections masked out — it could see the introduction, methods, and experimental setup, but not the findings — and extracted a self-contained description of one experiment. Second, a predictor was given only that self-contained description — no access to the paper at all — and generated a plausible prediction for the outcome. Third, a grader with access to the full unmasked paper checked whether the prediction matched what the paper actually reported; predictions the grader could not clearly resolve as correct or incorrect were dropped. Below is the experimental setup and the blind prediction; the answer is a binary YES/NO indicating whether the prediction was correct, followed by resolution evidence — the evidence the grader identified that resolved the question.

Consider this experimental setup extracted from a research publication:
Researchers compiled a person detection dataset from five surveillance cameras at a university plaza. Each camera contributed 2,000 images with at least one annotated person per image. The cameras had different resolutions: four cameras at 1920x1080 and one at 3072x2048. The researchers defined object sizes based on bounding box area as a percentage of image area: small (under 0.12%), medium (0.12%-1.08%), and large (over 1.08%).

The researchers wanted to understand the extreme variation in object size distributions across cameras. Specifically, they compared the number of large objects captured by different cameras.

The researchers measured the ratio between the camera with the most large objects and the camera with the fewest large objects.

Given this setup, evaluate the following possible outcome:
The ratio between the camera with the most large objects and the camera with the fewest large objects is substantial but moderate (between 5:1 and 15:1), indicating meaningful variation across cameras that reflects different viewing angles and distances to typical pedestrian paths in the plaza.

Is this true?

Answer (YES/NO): YES